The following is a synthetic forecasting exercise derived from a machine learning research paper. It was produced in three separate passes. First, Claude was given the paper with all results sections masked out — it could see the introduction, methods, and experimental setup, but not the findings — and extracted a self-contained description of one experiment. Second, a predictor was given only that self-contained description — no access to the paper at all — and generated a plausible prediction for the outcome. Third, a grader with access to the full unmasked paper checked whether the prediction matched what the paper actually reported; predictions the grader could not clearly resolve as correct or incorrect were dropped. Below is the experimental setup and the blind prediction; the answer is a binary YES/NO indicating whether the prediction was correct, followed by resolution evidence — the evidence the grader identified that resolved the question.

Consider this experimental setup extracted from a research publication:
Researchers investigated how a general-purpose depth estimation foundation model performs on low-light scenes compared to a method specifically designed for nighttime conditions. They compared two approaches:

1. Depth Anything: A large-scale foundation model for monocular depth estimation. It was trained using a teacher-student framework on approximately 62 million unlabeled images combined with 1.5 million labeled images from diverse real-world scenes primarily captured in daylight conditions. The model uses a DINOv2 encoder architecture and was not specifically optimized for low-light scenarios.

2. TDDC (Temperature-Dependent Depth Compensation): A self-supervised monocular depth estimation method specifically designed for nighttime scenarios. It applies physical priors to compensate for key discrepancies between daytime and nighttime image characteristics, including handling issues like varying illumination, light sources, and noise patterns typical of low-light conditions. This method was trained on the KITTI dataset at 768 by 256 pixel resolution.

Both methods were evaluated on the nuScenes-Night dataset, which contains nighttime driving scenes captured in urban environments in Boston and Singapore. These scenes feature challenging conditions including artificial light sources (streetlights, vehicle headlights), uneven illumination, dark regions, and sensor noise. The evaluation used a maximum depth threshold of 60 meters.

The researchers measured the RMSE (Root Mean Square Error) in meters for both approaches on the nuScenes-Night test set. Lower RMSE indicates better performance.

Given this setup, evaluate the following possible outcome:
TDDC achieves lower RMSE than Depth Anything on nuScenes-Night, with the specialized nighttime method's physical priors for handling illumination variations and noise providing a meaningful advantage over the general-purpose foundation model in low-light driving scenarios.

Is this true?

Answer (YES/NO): YES